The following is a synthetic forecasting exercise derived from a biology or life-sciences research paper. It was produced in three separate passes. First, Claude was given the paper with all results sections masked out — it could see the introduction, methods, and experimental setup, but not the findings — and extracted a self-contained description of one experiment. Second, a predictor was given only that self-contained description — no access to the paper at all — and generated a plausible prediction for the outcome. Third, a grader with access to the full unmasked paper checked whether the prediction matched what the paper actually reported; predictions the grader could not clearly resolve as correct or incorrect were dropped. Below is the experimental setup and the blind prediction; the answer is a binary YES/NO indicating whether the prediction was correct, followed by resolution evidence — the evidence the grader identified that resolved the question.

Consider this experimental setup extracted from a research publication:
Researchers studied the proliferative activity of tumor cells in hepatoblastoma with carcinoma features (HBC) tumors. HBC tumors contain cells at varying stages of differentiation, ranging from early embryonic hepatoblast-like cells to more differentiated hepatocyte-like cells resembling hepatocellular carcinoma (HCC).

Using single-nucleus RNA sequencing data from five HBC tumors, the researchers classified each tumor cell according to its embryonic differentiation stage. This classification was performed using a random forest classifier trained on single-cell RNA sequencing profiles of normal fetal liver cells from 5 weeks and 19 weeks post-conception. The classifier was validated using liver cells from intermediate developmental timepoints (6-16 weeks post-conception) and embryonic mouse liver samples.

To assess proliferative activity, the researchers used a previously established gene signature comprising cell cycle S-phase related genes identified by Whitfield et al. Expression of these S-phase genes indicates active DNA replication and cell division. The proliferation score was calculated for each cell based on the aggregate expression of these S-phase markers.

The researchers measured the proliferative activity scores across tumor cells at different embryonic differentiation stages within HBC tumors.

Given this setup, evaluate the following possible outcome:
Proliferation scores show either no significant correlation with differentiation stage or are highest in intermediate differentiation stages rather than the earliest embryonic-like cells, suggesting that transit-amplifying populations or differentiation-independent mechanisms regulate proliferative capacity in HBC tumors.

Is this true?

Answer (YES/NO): NO